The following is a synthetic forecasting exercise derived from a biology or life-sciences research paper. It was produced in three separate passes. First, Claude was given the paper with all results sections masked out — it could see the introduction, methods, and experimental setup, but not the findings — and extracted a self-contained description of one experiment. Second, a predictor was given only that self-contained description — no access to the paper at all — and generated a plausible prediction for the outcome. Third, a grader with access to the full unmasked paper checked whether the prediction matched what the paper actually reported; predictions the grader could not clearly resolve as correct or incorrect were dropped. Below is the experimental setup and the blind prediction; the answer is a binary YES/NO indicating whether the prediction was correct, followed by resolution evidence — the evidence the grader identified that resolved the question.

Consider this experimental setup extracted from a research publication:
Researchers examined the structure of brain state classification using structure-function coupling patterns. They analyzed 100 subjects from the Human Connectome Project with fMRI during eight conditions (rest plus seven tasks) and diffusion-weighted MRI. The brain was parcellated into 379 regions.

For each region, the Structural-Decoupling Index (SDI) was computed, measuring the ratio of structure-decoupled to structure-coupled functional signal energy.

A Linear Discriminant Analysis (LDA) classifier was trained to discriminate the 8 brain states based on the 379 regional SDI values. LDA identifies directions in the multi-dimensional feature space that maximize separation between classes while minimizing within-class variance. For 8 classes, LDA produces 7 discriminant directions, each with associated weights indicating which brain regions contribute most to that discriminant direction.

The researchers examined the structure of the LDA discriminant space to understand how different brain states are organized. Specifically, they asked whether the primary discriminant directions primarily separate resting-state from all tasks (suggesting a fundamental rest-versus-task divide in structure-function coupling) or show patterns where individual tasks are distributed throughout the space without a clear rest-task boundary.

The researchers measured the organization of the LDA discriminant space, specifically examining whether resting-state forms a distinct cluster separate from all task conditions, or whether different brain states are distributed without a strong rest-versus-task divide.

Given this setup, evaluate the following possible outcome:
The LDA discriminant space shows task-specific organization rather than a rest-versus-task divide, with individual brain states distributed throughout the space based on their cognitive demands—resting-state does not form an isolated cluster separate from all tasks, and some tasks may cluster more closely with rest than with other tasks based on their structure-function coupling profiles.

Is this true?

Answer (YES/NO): YES